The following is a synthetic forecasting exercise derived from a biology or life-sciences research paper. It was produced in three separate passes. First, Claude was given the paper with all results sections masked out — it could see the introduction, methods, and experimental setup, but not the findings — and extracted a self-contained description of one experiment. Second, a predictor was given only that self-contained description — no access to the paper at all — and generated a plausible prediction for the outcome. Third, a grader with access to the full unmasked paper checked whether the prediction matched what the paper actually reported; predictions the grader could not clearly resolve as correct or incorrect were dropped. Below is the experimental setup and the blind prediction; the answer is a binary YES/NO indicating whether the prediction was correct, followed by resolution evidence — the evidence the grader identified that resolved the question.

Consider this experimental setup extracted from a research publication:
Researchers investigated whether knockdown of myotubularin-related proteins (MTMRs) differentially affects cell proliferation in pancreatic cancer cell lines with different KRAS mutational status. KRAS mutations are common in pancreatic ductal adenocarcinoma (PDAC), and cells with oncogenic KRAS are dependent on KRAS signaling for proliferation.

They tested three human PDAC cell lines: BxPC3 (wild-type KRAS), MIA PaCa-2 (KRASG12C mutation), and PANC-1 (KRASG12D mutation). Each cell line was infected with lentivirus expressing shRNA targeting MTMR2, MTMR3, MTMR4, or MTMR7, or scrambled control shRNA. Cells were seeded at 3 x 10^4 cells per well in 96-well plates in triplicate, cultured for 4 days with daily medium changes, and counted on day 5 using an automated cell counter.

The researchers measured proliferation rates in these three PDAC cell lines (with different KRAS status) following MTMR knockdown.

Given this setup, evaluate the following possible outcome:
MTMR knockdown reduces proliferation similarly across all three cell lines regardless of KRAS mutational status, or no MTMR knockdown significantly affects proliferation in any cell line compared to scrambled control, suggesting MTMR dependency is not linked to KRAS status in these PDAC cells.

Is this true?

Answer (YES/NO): NO